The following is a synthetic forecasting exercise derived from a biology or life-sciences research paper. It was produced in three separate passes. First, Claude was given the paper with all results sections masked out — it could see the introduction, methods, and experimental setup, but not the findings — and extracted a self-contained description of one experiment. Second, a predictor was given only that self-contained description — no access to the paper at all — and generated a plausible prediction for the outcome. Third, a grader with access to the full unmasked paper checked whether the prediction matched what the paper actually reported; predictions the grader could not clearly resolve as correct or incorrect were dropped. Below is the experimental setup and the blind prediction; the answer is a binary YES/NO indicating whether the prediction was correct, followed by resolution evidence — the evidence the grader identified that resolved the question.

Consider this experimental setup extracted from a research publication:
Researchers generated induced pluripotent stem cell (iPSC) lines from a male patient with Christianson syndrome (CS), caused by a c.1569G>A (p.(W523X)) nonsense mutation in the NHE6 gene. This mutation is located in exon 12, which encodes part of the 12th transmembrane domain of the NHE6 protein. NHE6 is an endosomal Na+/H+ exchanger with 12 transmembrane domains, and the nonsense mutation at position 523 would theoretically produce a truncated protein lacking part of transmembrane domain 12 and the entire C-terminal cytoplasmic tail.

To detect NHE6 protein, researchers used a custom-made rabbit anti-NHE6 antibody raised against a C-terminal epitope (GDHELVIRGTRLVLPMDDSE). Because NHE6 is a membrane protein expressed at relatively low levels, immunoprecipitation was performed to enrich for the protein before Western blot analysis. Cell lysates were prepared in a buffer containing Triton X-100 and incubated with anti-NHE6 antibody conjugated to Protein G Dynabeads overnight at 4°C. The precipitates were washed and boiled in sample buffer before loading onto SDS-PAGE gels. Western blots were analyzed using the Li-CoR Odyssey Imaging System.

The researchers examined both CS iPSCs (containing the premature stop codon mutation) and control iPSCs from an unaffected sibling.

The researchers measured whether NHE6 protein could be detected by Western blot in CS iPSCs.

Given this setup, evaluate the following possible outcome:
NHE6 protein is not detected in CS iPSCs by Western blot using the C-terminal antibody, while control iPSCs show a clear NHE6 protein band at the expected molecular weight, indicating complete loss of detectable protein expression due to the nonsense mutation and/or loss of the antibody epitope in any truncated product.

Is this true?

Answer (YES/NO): YES